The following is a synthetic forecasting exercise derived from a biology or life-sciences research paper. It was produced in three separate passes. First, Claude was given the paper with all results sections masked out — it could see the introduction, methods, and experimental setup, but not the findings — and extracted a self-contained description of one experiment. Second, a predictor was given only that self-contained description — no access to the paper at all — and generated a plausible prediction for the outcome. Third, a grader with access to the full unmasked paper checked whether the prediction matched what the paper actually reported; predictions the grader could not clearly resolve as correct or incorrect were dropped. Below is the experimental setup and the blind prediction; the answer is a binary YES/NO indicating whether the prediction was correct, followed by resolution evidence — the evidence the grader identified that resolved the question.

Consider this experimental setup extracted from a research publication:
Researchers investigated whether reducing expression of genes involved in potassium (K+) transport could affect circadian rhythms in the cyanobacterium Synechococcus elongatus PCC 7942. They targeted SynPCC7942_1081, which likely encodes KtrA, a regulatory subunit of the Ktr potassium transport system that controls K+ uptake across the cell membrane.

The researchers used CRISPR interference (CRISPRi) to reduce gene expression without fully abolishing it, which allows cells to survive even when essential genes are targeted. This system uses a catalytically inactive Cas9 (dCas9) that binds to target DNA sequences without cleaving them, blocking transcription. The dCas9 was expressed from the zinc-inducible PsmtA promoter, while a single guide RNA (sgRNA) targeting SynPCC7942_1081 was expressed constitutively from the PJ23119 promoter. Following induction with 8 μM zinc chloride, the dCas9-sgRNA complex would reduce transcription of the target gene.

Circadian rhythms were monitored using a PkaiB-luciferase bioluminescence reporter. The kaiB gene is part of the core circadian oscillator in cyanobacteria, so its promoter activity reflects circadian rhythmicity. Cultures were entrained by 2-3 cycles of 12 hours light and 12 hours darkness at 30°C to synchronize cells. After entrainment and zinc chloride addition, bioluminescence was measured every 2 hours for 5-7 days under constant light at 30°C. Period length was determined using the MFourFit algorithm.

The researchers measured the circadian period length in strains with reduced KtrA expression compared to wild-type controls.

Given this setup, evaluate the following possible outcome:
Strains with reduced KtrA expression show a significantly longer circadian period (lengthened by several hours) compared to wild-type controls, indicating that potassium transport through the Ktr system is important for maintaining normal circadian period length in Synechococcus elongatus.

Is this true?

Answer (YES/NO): NO